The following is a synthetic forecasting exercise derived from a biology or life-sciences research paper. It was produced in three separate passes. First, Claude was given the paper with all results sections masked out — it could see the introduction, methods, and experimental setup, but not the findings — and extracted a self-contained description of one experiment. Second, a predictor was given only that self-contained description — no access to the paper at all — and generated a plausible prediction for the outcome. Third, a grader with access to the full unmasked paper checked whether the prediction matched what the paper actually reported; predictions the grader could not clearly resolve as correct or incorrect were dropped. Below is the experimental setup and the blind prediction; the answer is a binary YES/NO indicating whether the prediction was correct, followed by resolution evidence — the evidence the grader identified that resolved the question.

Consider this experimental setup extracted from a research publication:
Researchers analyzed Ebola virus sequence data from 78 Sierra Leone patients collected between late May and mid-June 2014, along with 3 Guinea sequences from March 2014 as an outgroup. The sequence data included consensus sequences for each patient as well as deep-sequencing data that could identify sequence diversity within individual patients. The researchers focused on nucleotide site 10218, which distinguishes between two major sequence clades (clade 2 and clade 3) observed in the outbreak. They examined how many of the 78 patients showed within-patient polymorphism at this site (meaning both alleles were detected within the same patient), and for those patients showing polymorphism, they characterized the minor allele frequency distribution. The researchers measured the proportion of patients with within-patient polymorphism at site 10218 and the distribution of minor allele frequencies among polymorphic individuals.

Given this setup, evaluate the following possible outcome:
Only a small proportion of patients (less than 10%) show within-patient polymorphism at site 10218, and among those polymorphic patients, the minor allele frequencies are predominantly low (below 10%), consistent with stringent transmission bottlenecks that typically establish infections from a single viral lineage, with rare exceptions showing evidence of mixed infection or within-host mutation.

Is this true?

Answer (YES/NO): NO